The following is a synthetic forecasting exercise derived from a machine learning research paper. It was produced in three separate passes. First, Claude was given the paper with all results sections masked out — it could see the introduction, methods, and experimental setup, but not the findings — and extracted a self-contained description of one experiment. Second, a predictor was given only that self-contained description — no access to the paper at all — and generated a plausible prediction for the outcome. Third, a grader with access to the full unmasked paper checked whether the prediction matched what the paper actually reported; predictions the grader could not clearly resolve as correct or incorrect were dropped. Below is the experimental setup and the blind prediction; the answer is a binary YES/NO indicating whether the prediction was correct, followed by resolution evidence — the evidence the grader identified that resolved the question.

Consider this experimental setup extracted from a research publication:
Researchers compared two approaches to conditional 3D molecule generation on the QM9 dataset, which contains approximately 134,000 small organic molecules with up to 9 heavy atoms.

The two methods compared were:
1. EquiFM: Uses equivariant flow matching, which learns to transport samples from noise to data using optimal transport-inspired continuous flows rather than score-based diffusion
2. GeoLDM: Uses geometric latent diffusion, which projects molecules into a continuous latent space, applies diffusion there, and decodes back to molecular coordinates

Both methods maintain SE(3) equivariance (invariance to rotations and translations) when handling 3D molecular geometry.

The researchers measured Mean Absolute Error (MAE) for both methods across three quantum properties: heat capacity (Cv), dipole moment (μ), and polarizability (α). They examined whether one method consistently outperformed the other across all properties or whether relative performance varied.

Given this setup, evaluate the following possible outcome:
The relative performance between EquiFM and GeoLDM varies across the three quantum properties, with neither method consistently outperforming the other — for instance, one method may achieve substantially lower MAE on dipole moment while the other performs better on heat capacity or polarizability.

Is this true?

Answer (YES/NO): YES